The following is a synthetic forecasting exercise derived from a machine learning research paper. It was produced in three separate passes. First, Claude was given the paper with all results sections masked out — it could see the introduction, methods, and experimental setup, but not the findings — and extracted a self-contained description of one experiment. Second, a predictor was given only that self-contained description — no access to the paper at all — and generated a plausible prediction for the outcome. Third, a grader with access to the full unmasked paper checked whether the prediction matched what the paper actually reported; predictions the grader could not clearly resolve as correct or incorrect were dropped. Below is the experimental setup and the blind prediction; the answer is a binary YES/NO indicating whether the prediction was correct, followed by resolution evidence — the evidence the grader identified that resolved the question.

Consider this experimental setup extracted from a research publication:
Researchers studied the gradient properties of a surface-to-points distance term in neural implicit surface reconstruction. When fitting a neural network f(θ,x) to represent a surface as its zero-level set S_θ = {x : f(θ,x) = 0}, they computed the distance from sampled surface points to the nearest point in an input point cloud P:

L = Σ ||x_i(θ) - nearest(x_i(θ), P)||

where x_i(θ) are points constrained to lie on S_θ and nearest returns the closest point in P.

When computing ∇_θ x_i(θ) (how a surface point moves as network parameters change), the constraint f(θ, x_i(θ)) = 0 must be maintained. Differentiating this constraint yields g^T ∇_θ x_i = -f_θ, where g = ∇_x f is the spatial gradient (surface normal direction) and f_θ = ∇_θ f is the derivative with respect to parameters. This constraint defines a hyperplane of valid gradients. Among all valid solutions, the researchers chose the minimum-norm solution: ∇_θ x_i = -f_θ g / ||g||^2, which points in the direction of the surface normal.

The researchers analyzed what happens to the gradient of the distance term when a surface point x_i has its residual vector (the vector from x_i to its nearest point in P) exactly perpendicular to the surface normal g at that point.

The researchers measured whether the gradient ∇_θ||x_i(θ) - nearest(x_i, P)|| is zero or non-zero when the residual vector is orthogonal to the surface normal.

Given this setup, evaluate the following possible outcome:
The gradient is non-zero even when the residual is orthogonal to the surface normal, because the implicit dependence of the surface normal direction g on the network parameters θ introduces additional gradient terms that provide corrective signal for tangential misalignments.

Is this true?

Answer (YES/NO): NO